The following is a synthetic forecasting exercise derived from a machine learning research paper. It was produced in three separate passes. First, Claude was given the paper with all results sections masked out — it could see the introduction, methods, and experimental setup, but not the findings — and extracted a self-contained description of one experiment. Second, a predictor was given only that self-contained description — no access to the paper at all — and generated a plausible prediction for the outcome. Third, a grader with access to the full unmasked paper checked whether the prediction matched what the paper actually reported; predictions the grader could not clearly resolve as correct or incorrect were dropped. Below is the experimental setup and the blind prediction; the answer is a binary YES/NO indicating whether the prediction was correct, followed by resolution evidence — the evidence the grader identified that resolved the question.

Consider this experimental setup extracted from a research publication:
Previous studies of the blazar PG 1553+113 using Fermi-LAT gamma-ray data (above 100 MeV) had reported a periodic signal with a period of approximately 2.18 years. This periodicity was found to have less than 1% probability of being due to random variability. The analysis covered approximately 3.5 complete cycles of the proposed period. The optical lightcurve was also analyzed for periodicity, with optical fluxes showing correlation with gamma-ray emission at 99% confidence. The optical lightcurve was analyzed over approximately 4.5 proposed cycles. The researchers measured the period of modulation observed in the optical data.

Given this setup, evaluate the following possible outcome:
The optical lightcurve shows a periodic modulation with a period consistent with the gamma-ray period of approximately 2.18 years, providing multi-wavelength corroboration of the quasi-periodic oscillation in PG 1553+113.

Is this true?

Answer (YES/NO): NO